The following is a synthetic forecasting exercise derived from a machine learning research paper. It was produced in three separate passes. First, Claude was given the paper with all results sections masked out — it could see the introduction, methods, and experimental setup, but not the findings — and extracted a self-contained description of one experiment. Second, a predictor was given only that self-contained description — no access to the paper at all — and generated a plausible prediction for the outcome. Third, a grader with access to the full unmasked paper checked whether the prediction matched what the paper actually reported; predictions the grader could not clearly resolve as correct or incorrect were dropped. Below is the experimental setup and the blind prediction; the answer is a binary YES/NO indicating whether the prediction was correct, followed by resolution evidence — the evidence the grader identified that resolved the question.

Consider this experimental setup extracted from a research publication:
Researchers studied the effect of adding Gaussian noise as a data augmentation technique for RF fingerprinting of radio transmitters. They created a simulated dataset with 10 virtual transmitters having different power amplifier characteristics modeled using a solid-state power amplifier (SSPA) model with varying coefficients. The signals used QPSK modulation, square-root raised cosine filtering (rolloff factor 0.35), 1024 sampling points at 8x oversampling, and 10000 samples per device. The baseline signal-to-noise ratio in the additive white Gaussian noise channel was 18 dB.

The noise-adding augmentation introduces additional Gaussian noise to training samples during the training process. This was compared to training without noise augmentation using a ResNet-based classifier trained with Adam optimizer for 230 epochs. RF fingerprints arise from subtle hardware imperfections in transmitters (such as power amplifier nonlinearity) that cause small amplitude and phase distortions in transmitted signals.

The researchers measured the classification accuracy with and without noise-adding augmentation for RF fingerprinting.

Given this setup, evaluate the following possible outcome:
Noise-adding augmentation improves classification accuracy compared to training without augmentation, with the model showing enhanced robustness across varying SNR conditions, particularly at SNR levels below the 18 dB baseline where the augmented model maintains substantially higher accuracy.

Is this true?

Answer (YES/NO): NO